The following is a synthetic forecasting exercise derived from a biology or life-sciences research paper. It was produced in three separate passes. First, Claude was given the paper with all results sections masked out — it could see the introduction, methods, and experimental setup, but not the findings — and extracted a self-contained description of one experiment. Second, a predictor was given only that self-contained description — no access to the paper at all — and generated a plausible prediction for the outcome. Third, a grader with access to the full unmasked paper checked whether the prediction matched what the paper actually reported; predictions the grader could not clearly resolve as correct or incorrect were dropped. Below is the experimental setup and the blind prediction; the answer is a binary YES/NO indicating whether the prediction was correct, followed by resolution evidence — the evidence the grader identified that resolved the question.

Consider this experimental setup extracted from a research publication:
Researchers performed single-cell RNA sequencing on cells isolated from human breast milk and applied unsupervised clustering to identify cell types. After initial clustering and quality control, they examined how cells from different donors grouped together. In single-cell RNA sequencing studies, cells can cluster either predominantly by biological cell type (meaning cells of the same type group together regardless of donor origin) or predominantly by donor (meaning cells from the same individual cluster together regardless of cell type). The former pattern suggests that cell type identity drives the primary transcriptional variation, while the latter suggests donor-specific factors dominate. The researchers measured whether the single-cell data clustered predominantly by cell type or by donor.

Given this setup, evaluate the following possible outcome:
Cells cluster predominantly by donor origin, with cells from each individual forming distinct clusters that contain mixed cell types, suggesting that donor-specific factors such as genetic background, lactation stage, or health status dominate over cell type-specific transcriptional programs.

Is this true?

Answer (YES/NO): NO